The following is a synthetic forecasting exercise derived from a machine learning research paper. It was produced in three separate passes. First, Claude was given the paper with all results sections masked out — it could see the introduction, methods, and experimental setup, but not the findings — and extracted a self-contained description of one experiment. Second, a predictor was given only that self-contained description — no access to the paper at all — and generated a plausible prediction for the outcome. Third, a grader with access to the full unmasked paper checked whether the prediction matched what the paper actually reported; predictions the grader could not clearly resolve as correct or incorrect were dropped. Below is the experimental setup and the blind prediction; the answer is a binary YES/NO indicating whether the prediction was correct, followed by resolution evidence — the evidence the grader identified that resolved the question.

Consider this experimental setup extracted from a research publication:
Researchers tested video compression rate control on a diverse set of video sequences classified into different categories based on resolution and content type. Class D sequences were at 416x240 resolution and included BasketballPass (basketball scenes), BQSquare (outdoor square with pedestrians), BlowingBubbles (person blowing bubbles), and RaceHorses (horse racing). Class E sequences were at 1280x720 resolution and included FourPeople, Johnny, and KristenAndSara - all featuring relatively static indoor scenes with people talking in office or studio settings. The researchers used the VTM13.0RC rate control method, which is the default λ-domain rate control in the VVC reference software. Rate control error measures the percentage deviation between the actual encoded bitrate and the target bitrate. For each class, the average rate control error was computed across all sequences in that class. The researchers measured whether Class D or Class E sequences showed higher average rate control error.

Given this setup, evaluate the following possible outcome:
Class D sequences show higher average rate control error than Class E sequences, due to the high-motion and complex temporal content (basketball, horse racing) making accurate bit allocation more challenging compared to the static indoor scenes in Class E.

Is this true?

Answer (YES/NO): NO